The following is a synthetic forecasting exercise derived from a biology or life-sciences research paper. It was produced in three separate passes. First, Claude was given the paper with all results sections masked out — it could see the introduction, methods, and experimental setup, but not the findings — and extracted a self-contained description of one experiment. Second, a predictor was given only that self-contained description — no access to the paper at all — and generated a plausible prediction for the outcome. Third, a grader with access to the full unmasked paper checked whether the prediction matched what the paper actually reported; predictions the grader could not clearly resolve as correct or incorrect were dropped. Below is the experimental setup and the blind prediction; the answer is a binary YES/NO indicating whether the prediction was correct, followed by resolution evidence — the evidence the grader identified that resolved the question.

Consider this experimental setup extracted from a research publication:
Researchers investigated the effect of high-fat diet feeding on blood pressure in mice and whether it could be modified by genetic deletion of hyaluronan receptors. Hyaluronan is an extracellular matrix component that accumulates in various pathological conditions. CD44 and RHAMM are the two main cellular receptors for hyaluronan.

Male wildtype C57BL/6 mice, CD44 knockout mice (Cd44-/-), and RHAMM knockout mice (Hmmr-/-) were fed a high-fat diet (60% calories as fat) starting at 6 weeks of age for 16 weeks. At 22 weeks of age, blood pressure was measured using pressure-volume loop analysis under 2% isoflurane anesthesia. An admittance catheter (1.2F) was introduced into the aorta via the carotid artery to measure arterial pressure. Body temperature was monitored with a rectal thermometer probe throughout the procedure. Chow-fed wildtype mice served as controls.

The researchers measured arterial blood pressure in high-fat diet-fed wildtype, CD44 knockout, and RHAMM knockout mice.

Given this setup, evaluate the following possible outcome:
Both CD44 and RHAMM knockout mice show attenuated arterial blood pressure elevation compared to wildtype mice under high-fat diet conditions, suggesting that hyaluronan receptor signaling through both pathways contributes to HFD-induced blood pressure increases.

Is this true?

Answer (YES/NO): NO